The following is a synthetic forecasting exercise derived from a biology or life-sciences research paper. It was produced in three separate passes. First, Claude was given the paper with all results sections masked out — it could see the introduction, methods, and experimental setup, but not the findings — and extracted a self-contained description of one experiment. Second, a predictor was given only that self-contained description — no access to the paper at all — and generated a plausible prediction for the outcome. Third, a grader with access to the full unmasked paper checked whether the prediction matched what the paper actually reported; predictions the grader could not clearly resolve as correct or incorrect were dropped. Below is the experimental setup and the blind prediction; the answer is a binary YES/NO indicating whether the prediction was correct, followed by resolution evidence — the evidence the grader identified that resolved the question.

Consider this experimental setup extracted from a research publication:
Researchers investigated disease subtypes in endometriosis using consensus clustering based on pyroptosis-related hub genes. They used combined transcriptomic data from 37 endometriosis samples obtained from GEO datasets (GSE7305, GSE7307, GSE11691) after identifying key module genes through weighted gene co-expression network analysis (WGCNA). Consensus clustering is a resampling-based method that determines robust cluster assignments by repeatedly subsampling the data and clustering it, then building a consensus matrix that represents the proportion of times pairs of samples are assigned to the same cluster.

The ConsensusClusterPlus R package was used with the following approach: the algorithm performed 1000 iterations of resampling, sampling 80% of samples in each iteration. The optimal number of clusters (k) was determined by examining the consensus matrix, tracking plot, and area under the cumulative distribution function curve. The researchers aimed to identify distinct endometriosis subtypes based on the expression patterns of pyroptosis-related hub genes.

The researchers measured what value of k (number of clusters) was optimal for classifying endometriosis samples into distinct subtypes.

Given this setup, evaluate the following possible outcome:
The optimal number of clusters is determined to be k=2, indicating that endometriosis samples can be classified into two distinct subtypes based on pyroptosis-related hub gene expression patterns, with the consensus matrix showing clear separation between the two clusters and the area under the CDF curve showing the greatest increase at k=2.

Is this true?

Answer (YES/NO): NO